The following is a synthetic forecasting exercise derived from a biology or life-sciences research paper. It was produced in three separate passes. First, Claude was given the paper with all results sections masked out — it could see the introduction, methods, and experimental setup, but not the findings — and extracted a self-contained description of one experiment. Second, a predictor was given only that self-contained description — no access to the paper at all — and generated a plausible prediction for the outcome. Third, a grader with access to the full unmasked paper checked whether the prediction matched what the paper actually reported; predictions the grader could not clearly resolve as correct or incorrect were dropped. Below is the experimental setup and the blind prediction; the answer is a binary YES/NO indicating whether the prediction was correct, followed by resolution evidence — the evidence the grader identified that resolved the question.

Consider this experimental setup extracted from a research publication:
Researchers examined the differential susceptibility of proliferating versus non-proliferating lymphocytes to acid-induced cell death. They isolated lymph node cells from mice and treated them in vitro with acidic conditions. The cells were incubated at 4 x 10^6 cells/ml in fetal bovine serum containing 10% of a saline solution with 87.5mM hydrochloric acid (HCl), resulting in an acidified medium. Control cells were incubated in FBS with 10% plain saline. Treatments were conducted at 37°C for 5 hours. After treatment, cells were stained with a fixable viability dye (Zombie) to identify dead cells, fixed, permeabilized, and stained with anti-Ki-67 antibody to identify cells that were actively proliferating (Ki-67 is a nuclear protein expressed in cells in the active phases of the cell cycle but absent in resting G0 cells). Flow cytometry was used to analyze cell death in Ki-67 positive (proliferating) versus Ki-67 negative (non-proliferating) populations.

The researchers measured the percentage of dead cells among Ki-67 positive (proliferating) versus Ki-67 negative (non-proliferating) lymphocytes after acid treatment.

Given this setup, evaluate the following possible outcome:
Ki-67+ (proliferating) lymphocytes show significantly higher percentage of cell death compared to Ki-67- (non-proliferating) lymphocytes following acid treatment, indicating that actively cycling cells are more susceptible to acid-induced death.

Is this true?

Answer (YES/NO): YES